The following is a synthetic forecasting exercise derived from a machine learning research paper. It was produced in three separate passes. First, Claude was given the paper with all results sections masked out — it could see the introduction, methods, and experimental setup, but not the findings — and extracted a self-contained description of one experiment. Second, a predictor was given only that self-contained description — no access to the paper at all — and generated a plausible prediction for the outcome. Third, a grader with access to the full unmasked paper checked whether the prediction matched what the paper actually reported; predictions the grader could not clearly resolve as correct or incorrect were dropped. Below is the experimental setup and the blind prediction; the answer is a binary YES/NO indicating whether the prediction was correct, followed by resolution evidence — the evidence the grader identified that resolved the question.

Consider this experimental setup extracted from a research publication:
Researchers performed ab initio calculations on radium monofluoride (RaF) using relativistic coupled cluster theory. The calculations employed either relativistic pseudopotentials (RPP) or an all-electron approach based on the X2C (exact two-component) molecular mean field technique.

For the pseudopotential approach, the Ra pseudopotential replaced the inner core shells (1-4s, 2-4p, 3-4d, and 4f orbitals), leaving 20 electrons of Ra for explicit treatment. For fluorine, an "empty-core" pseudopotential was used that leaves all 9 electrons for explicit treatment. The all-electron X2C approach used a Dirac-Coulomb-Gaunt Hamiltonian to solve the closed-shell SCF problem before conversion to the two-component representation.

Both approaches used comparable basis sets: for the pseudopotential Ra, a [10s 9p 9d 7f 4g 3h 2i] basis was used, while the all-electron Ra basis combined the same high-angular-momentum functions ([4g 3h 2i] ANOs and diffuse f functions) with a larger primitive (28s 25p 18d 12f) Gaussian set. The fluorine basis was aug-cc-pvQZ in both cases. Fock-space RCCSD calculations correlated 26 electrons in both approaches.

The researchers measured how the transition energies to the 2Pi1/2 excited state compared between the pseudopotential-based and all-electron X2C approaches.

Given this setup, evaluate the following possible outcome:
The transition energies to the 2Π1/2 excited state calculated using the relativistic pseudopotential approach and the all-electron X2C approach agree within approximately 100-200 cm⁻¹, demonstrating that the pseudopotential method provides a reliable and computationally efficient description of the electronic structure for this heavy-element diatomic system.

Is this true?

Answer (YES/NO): YES